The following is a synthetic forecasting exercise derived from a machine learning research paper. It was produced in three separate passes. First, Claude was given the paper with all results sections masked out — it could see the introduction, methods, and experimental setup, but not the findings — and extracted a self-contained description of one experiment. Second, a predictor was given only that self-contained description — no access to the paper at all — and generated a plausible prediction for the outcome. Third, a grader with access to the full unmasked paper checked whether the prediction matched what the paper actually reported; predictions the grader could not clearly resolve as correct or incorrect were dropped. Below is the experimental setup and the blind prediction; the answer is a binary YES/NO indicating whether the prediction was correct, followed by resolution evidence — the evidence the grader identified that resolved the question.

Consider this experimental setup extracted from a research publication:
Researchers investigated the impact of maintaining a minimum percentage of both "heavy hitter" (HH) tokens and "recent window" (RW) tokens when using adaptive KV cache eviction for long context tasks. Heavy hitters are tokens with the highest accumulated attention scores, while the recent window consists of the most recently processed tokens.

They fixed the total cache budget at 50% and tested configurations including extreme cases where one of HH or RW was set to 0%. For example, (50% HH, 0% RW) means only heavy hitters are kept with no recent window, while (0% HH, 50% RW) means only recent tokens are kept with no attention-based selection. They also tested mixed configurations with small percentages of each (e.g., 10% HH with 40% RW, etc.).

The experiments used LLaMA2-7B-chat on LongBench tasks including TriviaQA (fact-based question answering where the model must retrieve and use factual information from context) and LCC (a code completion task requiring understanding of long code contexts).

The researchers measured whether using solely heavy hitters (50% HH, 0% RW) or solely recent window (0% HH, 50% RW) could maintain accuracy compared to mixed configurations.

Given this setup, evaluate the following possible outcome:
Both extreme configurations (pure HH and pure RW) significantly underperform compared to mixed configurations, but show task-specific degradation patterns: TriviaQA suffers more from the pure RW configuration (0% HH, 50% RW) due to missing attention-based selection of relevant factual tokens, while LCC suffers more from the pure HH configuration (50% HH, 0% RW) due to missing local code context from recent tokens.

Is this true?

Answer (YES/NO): NO